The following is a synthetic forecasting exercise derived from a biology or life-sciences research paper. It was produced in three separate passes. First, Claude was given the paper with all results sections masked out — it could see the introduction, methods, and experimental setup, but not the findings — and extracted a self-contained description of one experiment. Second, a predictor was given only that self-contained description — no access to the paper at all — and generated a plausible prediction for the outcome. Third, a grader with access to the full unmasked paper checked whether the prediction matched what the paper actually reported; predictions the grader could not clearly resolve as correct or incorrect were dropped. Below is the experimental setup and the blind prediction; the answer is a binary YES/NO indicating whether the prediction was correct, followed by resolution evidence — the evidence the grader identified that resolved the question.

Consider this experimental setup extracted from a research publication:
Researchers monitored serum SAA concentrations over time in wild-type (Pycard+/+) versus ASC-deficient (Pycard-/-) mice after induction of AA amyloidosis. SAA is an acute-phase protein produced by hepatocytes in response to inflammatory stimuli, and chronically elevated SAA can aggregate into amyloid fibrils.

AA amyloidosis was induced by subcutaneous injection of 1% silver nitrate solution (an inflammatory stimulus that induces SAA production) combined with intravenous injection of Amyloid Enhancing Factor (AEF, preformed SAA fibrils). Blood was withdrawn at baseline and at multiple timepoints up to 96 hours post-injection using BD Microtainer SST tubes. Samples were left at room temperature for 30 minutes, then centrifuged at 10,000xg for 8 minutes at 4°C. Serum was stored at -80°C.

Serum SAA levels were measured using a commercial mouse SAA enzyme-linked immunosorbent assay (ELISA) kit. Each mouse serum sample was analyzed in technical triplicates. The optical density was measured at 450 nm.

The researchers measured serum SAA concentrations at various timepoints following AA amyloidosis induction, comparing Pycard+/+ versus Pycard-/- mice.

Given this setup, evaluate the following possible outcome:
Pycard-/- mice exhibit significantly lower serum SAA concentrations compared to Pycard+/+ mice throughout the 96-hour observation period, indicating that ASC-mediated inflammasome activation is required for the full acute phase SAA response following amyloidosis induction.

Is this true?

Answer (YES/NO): NO